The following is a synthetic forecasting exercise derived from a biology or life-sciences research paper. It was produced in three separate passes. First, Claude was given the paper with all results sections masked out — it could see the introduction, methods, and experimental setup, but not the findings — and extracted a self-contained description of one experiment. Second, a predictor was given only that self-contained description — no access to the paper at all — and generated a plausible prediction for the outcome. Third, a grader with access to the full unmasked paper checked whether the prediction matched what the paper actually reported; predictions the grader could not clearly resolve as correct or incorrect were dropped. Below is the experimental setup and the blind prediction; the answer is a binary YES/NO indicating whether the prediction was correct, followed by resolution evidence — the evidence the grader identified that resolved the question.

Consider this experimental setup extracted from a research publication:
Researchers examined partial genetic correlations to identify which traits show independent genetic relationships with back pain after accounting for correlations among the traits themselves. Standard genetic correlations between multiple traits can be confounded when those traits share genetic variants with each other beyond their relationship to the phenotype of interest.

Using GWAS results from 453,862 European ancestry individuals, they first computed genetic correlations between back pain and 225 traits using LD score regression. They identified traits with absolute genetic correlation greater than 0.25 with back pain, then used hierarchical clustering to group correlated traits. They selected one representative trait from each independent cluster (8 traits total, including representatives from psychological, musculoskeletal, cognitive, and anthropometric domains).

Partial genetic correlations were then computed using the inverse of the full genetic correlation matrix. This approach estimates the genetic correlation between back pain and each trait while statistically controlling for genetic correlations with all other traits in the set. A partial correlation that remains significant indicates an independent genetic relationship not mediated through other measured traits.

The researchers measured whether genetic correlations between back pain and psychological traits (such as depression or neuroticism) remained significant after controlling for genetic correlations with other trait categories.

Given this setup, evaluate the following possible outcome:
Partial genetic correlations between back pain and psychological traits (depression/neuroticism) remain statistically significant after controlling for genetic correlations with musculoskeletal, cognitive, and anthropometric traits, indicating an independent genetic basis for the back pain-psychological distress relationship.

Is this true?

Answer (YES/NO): YES